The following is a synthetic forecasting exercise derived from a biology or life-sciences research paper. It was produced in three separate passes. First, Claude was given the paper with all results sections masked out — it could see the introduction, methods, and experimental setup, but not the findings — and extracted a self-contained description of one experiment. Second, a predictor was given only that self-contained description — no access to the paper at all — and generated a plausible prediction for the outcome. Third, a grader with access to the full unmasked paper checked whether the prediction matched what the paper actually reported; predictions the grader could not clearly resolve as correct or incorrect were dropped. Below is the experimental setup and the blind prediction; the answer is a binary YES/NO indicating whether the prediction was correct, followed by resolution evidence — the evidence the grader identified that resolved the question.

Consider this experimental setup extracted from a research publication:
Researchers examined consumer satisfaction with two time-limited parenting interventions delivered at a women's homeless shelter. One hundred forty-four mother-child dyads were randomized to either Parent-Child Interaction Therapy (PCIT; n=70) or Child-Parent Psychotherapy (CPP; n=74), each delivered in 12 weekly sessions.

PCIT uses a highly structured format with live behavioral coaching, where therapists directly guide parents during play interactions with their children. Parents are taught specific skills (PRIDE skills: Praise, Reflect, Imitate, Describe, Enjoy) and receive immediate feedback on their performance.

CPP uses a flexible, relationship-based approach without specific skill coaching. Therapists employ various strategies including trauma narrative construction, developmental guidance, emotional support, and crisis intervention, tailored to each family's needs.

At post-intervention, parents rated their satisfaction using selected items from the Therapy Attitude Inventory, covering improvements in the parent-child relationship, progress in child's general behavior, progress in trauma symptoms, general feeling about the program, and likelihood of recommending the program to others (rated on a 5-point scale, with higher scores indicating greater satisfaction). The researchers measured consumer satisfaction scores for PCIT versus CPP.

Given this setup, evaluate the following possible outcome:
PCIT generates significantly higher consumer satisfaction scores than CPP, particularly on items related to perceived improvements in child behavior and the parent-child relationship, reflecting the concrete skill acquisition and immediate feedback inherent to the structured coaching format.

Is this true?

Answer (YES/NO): NO